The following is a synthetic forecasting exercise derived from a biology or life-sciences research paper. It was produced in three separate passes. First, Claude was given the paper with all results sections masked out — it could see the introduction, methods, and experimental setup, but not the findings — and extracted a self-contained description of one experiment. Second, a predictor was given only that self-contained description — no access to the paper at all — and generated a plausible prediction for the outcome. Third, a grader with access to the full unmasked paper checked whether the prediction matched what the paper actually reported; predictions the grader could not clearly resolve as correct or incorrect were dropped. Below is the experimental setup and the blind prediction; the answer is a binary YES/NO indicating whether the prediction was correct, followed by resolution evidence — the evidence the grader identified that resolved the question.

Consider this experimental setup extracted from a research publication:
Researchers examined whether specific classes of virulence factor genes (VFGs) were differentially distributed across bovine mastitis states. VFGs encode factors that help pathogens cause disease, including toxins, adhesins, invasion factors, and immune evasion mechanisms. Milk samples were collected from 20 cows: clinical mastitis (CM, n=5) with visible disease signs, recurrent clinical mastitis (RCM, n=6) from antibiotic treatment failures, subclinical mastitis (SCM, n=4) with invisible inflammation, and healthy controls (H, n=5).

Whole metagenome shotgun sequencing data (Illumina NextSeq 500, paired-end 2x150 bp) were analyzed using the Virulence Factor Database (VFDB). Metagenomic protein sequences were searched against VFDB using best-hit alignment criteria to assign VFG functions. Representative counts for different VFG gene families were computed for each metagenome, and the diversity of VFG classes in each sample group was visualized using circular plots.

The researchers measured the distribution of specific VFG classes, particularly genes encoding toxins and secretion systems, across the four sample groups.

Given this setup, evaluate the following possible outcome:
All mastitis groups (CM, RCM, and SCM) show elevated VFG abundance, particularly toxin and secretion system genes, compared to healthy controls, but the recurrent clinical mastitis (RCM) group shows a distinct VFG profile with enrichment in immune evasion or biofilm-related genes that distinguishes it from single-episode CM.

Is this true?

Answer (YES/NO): NO